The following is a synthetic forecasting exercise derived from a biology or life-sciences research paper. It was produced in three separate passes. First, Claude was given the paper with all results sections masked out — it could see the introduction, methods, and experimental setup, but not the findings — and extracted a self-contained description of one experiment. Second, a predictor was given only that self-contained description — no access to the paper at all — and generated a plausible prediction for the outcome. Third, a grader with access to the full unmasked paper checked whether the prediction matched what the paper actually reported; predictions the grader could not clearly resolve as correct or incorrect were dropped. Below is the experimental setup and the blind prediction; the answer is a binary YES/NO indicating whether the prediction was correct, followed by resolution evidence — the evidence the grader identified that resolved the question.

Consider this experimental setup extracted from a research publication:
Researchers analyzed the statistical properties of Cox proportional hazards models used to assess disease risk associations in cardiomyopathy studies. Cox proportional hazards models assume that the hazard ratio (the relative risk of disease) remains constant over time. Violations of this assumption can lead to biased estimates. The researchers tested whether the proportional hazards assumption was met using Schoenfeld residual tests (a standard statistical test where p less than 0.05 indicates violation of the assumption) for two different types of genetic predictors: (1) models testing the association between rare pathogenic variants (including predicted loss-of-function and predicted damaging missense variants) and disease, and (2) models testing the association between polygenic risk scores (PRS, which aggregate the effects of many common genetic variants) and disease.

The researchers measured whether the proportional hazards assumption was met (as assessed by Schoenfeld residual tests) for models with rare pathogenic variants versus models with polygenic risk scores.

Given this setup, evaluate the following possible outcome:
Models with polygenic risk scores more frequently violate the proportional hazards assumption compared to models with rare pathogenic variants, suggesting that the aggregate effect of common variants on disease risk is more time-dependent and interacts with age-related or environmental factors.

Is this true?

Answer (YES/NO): NO